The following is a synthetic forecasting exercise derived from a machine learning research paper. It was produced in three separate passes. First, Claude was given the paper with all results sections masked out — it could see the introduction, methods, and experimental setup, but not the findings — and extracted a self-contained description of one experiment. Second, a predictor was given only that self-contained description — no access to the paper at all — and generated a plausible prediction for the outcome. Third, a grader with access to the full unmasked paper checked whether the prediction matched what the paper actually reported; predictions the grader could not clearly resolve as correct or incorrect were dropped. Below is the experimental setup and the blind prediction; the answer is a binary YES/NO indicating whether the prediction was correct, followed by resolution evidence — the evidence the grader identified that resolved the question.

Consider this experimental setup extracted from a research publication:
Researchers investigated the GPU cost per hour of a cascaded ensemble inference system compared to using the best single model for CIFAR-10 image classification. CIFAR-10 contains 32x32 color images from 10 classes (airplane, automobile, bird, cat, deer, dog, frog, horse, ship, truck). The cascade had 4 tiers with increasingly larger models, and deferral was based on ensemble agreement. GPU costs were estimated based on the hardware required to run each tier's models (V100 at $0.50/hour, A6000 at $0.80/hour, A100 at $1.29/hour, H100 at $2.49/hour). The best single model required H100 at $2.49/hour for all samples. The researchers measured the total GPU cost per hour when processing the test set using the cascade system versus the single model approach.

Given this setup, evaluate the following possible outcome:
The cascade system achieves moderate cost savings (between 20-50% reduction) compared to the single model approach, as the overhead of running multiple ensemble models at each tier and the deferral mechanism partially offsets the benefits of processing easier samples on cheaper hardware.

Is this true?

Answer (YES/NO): NO